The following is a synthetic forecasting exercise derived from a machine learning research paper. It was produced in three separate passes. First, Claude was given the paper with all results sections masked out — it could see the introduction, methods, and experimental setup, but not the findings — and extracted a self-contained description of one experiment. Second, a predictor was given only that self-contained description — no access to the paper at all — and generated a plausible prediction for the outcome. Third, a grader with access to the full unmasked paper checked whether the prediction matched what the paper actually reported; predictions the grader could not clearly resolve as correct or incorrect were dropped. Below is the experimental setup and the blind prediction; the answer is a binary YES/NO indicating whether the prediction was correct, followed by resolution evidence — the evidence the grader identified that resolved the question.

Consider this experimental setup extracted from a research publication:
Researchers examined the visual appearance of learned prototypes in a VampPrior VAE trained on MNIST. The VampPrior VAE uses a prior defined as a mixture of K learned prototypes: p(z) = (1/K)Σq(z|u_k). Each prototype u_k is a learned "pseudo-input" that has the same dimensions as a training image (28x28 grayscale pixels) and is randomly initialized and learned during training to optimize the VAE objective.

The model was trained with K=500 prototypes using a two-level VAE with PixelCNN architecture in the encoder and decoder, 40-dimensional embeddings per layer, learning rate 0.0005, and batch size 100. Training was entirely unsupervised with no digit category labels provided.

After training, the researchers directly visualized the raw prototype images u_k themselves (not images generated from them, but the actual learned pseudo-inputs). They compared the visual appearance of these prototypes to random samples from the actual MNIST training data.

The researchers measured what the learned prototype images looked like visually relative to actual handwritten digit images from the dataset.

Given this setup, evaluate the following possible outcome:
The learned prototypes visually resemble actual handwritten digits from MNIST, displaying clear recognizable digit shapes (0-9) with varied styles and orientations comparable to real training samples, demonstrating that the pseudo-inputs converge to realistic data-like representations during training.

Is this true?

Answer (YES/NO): NO